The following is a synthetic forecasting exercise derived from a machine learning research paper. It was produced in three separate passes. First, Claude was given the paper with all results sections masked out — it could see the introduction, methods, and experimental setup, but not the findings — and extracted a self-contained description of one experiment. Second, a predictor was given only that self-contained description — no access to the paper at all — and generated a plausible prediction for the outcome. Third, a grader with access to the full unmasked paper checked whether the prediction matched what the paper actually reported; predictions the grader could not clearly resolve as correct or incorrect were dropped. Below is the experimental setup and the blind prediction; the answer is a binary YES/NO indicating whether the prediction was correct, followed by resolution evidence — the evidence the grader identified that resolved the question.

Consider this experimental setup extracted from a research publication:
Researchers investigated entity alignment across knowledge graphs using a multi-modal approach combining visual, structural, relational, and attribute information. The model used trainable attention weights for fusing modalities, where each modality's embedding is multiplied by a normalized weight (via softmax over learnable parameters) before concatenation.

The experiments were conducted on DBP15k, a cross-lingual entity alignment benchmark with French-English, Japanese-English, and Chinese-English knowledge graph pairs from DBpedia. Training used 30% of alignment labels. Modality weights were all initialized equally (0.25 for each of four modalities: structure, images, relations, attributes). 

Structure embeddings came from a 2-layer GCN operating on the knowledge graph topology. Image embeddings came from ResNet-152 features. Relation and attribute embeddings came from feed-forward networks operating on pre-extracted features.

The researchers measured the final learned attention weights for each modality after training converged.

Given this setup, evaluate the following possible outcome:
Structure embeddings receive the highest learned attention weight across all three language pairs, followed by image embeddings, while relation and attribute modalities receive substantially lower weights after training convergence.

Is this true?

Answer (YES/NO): YES